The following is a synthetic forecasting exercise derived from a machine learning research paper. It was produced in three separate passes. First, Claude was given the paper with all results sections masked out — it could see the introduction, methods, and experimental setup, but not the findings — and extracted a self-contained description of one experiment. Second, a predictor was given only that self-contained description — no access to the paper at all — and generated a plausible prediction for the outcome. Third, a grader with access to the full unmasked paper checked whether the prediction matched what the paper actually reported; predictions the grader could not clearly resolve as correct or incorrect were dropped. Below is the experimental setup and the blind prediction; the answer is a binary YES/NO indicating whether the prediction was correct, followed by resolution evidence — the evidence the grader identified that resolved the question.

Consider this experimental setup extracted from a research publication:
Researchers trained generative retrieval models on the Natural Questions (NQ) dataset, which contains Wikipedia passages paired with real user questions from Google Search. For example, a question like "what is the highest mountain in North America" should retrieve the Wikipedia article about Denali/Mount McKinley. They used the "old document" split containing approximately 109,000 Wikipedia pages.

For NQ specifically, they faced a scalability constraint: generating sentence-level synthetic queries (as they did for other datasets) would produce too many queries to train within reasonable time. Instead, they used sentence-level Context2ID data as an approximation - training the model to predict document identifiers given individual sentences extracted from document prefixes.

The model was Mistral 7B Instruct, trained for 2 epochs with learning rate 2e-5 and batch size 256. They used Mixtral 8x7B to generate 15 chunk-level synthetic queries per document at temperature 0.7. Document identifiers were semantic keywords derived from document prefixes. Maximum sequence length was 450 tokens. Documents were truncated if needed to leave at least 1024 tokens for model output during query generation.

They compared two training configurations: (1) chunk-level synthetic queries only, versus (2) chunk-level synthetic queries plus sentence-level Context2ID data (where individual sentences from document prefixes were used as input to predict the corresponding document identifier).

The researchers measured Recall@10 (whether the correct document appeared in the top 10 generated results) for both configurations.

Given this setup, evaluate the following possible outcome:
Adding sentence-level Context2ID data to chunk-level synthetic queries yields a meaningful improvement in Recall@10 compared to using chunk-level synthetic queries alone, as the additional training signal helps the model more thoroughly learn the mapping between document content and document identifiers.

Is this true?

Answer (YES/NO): NO